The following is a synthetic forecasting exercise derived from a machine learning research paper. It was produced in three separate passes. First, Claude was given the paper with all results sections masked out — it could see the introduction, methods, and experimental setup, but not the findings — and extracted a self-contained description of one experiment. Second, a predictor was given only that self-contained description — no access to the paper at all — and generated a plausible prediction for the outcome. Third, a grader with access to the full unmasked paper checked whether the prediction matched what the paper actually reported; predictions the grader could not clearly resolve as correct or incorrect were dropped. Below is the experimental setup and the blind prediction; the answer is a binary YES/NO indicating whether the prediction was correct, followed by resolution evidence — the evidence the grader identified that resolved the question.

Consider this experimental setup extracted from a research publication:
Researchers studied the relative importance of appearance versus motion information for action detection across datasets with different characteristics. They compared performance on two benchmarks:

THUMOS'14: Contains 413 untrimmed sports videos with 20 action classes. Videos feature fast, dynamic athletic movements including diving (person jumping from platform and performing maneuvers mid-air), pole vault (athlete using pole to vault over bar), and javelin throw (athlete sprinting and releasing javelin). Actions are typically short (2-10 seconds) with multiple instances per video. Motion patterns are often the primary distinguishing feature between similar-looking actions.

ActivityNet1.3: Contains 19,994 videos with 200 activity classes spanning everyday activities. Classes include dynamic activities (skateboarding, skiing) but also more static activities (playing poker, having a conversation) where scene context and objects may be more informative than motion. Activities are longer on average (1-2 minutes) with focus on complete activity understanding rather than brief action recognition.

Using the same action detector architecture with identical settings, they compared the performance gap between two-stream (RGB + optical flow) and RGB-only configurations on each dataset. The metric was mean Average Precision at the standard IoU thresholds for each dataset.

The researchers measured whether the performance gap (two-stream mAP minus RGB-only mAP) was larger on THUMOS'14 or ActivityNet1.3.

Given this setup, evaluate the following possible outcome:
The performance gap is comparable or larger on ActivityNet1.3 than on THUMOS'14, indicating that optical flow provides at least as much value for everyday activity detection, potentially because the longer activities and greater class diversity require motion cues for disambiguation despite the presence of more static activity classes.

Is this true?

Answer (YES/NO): NO